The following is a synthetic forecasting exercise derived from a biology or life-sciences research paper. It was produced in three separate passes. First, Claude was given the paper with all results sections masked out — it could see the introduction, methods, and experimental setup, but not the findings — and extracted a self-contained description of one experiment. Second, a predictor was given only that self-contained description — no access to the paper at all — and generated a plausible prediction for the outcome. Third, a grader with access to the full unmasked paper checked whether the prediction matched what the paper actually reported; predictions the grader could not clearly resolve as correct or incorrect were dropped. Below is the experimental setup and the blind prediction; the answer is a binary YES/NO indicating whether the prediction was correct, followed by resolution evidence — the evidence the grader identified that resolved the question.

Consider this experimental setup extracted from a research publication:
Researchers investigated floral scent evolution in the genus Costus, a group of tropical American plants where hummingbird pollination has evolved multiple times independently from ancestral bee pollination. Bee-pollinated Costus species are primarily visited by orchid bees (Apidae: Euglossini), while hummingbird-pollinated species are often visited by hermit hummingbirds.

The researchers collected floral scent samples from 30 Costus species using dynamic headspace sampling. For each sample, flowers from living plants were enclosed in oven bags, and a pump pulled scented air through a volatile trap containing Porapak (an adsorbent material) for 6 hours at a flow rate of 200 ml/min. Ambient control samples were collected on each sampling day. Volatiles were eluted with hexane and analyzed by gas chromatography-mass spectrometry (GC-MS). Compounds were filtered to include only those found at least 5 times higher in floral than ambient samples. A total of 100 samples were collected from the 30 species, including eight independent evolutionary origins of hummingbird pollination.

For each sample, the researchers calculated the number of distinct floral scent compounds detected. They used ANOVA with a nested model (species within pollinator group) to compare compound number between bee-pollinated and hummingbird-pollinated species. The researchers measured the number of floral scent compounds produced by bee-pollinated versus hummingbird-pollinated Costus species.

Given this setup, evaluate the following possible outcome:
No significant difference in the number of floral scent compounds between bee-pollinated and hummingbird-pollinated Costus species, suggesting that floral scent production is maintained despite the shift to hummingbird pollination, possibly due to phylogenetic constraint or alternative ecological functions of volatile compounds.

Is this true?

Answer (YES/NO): NO